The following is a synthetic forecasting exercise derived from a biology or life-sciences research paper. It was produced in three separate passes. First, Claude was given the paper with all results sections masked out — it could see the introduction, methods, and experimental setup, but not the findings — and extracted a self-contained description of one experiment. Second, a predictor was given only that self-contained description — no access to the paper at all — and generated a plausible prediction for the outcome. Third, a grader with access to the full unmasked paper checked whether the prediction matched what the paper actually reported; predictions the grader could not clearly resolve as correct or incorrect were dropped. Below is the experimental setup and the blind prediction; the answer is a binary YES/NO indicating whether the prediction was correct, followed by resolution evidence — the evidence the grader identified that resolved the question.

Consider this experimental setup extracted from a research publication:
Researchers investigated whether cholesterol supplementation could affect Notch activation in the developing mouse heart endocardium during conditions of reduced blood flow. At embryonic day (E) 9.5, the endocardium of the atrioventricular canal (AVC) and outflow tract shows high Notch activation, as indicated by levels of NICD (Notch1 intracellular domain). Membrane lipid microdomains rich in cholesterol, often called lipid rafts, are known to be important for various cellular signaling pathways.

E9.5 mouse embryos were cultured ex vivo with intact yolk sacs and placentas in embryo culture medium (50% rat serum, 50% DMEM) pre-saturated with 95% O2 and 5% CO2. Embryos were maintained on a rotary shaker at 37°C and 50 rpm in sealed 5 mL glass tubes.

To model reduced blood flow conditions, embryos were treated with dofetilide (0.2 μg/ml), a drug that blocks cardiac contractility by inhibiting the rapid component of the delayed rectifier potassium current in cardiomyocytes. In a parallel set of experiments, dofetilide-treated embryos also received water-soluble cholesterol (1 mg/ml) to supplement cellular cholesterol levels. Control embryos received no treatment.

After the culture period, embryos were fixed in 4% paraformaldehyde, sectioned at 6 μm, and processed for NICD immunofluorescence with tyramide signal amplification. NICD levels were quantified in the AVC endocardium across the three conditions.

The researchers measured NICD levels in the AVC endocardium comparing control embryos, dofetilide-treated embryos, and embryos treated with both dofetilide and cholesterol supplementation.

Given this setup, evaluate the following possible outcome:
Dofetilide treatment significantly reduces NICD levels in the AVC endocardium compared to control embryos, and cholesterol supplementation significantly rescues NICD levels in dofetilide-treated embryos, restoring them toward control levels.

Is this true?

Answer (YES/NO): YES